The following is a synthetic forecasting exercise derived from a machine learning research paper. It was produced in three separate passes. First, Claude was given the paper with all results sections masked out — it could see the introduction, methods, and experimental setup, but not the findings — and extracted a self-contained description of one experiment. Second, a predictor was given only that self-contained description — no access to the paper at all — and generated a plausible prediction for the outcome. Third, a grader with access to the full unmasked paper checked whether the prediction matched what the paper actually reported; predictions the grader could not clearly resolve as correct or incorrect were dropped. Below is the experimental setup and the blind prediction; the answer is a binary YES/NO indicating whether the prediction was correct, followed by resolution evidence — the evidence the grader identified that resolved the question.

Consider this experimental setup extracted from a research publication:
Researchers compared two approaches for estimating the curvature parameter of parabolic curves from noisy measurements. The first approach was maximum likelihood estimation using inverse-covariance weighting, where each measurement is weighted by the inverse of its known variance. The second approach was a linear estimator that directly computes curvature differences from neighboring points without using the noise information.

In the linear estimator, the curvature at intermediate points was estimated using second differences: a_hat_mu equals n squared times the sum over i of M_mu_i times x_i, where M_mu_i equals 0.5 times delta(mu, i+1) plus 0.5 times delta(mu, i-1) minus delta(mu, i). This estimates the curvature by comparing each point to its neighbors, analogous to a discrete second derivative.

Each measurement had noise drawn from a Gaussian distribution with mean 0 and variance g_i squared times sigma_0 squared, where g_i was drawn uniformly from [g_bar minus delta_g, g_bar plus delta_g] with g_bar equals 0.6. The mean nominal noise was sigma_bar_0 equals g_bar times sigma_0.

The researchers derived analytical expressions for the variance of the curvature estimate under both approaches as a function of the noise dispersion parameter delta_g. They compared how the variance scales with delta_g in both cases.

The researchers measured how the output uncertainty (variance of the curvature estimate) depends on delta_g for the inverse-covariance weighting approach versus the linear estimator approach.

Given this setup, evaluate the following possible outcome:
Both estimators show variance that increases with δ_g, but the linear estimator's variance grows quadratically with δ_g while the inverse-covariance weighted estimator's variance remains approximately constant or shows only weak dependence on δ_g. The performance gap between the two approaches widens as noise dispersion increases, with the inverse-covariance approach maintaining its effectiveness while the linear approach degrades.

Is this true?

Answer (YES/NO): NO